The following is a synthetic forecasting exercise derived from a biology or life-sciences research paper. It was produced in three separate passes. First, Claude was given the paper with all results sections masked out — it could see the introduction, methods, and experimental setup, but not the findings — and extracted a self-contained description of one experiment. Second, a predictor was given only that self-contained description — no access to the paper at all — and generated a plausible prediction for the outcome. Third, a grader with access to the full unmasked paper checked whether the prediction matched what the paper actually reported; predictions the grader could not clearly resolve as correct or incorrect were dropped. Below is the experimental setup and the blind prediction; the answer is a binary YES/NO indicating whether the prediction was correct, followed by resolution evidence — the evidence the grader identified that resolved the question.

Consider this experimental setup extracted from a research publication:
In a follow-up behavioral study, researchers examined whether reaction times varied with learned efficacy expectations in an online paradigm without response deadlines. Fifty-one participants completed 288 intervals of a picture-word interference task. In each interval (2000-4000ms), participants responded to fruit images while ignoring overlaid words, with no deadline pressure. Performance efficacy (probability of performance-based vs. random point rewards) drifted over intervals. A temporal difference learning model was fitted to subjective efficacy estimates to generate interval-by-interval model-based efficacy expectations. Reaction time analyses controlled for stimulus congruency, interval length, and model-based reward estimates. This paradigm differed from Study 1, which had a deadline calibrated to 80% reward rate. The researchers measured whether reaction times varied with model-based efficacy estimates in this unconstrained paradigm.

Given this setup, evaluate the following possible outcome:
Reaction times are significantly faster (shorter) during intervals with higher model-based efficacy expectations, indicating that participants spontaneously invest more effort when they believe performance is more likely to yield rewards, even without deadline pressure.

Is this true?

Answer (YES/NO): YES